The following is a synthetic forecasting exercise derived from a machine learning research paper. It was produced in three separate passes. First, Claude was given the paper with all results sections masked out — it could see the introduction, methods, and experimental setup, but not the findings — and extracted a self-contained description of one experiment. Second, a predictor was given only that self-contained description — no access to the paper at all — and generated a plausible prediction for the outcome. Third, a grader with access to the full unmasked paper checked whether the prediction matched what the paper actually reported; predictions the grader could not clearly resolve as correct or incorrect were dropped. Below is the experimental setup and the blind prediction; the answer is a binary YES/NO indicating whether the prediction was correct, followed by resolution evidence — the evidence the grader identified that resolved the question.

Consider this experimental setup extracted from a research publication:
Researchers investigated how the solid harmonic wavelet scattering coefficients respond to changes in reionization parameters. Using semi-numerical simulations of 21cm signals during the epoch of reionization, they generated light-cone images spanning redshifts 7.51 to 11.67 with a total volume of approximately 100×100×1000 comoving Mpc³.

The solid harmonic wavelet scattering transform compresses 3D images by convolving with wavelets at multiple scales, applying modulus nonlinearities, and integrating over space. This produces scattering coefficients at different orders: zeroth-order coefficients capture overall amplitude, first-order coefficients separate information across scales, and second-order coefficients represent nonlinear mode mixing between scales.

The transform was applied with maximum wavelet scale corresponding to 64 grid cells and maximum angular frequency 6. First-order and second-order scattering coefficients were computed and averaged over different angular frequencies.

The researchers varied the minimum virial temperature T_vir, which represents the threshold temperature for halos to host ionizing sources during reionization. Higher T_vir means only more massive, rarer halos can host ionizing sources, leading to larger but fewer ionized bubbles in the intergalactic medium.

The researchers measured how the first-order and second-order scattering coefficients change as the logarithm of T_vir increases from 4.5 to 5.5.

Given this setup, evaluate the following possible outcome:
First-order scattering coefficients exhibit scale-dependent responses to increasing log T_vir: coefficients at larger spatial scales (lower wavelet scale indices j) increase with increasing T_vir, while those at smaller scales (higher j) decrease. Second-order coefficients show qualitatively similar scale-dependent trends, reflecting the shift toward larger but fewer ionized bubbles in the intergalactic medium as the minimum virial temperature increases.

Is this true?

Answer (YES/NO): NO